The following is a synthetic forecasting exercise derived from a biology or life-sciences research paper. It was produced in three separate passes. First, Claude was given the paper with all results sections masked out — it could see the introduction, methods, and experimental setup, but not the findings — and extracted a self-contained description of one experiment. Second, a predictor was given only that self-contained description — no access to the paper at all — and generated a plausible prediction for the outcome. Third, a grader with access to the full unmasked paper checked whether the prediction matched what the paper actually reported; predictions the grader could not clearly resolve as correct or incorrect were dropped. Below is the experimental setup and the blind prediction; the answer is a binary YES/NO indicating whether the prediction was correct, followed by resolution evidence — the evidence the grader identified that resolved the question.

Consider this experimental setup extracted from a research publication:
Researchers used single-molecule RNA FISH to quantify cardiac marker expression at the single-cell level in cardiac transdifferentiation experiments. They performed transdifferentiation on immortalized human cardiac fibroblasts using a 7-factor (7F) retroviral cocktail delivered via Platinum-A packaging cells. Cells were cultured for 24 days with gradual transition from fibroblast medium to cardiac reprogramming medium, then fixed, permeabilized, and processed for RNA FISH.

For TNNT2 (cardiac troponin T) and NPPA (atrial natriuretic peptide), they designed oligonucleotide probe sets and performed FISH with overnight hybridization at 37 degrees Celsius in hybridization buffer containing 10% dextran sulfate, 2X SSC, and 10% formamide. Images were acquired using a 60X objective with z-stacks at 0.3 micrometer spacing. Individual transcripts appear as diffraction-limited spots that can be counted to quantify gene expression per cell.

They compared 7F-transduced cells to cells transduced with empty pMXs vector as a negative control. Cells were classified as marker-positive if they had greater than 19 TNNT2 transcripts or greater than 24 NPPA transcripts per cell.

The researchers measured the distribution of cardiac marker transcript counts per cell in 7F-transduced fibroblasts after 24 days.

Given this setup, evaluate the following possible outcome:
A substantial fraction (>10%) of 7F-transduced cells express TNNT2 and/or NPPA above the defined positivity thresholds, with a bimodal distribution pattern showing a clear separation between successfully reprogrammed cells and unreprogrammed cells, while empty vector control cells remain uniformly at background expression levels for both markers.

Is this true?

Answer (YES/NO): NO